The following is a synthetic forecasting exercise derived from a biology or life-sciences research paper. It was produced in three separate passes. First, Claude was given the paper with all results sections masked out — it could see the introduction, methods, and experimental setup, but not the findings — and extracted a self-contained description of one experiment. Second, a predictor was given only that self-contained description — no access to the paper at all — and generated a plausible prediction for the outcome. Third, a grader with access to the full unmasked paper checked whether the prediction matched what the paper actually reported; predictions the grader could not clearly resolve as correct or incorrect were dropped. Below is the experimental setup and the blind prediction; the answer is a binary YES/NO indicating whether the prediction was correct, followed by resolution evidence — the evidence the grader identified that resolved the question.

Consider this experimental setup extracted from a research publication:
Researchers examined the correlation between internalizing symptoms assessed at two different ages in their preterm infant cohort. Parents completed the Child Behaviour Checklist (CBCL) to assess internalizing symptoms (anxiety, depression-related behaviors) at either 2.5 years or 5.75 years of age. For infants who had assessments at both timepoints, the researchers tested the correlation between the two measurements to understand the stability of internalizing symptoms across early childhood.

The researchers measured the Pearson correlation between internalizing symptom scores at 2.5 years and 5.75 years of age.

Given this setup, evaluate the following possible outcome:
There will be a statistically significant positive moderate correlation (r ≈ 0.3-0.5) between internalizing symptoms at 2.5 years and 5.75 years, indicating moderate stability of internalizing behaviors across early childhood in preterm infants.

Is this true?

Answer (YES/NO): YES